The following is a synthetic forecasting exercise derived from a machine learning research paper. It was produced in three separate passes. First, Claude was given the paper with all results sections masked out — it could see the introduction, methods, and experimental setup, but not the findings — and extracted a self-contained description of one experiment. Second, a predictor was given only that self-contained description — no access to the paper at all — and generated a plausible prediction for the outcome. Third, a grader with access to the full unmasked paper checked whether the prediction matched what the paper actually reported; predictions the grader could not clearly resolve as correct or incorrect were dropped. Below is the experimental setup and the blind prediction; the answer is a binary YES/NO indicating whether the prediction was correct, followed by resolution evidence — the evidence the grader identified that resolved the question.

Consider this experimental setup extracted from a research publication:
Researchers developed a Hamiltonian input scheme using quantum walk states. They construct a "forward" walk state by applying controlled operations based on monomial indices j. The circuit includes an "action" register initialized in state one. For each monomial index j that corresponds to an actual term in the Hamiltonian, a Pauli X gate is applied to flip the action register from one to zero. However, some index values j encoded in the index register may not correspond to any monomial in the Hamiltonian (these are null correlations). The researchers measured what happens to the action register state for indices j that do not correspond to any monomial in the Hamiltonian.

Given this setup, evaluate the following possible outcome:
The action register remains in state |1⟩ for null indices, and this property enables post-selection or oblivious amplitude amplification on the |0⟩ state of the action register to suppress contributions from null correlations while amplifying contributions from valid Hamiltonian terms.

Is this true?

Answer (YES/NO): NO